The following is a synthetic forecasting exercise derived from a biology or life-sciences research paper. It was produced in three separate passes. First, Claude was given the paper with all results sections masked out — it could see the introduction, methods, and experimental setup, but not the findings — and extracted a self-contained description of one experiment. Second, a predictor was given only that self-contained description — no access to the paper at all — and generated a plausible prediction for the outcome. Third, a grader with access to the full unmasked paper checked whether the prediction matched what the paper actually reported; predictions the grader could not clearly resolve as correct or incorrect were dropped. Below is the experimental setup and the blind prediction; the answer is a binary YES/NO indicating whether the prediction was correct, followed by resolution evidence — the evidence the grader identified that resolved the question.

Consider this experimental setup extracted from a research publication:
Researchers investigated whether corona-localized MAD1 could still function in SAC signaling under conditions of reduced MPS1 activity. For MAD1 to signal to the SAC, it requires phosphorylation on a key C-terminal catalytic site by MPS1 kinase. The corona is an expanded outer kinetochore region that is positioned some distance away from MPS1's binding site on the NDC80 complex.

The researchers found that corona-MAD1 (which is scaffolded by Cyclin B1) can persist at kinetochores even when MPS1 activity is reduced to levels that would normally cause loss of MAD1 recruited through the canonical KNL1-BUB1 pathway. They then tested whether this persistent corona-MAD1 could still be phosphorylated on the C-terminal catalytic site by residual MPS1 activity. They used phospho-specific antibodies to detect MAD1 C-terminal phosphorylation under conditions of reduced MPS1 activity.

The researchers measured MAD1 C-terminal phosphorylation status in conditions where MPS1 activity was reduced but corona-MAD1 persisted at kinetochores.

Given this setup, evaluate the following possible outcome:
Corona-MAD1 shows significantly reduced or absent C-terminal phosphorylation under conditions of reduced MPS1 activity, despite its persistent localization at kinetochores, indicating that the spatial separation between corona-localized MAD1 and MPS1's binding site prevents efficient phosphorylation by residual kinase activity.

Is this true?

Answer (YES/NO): NO